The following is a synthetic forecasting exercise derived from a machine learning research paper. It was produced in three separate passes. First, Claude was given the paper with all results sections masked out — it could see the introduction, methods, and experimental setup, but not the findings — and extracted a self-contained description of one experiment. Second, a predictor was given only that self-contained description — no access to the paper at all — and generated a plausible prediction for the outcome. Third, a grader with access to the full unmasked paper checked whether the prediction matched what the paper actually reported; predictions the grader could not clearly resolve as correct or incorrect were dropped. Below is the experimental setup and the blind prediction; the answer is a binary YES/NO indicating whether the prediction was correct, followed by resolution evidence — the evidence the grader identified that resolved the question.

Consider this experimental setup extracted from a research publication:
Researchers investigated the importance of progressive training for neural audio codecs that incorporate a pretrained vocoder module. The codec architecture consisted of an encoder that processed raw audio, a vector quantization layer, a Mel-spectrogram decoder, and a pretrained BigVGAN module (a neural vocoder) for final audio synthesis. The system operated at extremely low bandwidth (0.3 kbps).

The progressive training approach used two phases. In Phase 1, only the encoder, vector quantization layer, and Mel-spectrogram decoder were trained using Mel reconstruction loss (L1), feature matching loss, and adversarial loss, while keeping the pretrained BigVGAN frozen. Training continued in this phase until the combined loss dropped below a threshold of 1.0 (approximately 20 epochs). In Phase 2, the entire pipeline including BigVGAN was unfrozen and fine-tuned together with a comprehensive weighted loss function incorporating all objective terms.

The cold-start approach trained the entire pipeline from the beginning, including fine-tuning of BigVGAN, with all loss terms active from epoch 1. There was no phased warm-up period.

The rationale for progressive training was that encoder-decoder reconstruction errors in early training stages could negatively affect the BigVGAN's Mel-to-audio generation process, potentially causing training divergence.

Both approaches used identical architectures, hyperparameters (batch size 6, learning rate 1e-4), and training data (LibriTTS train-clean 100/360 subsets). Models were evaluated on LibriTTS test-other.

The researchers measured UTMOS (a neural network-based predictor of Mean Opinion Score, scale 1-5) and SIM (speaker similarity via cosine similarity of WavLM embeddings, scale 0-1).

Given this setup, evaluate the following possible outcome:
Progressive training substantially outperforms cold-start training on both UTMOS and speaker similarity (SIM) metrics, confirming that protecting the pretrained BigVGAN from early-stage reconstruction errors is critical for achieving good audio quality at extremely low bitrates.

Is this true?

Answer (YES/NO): YES